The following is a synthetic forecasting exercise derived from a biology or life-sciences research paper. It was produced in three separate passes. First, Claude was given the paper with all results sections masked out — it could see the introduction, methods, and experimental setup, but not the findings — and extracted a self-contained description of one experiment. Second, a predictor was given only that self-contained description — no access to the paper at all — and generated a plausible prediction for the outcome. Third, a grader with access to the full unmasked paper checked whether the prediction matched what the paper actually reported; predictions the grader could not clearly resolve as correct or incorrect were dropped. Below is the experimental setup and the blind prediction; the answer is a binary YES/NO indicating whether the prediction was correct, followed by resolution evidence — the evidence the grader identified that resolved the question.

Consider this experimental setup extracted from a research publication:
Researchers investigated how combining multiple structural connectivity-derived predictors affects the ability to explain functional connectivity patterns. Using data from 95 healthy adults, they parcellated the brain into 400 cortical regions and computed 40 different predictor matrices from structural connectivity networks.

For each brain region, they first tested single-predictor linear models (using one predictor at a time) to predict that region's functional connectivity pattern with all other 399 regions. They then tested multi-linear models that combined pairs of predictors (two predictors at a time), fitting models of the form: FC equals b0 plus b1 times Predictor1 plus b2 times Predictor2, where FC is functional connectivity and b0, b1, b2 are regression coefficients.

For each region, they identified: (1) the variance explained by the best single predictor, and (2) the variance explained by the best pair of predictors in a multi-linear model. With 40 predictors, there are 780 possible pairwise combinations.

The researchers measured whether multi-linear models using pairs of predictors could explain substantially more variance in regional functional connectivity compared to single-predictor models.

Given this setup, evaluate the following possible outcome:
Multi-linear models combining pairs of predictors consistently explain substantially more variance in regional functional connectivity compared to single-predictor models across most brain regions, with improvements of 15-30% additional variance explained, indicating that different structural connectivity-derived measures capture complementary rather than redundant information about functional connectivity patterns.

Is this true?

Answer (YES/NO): NO